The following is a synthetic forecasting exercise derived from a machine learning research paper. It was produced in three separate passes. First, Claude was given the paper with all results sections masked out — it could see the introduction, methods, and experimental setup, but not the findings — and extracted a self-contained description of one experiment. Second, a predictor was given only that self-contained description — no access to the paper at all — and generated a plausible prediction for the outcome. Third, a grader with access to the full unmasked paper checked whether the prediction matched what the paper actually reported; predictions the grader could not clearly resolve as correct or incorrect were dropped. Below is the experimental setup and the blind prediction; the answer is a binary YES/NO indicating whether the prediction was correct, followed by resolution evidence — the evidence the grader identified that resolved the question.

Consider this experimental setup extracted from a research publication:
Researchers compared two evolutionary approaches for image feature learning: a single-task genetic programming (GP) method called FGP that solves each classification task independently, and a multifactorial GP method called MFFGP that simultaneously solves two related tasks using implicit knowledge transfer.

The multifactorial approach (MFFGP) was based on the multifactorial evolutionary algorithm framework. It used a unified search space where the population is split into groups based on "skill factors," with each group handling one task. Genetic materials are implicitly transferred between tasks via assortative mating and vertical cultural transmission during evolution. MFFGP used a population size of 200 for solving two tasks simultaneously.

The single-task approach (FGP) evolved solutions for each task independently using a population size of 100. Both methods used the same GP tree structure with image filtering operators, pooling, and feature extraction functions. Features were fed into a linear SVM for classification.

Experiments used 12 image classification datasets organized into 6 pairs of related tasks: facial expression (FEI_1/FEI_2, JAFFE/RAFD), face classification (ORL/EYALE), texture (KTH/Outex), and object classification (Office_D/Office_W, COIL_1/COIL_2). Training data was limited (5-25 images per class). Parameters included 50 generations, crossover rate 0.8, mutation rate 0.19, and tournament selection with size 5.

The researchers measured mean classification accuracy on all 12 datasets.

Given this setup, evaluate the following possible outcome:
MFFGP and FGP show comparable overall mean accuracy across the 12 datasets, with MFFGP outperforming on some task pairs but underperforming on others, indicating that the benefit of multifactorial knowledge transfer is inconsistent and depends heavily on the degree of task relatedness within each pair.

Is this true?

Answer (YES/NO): YES